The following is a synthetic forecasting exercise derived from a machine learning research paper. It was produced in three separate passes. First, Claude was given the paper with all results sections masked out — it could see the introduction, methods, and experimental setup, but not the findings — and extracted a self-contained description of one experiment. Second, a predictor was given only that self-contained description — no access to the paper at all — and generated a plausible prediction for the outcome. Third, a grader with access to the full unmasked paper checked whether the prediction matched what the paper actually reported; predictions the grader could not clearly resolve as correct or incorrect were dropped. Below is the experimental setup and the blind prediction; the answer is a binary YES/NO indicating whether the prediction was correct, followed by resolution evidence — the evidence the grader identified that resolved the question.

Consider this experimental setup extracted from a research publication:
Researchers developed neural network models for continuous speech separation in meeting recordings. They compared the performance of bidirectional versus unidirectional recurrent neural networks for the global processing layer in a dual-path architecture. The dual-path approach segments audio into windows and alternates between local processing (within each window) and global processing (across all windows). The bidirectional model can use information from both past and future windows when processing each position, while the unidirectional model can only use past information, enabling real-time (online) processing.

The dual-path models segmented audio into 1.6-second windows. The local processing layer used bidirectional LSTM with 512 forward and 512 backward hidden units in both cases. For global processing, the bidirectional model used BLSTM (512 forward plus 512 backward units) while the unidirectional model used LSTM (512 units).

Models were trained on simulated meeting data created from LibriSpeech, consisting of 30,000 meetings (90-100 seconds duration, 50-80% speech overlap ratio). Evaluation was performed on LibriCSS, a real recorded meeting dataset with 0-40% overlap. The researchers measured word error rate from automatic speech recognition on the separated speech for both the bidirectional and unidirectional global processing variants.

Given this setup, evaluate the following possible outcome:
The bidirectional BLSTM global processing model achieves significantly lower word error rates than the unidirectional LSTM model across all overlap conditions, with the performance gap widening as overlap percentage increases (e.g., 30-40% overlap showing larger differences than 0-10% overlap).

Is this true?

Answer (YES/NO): NO